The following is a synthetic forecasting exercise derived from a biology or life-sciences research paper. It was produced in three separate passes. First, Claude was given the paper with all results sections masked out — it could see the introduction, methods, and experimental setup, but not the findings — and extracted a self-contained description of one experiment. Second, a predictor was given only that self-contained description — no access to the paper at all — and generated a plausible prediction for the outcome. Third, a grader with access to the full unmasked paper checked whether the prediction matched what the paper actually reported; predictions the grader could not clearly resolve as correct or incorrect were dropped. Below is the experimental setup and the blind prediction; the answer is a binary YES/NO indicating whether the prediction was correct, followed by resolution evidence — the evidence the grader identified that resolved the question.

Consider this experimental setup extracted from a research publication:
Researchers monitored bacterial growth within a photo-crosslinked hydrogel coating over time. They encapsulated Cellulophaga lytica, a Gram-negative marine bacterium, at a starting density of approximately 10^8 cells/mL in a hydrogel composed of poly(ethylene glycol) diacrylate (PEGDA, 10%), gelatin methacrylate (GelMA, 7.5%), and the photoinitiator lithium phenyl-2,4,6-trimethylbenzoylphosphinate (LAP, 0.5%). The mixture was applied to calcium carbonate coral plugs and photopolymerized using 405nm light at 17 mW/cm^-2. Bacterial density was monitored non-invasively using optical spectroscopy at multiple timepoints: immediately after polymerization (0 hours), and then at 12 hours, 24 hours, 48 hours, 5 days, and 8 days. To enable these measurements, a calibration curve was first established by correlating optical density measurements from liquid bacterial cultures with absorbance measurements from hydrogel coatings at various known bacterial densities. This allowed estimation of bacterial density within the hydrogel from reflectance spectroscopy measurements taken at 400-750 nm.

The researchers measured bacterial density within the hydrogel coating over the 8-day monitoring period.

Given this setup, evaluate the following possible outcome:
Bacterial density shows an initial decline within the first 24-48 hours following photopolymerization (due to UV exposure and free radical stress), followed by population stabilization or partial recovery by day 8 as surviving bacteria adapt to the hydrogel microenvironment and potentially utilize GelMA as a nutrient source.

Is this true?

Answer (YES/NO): NO